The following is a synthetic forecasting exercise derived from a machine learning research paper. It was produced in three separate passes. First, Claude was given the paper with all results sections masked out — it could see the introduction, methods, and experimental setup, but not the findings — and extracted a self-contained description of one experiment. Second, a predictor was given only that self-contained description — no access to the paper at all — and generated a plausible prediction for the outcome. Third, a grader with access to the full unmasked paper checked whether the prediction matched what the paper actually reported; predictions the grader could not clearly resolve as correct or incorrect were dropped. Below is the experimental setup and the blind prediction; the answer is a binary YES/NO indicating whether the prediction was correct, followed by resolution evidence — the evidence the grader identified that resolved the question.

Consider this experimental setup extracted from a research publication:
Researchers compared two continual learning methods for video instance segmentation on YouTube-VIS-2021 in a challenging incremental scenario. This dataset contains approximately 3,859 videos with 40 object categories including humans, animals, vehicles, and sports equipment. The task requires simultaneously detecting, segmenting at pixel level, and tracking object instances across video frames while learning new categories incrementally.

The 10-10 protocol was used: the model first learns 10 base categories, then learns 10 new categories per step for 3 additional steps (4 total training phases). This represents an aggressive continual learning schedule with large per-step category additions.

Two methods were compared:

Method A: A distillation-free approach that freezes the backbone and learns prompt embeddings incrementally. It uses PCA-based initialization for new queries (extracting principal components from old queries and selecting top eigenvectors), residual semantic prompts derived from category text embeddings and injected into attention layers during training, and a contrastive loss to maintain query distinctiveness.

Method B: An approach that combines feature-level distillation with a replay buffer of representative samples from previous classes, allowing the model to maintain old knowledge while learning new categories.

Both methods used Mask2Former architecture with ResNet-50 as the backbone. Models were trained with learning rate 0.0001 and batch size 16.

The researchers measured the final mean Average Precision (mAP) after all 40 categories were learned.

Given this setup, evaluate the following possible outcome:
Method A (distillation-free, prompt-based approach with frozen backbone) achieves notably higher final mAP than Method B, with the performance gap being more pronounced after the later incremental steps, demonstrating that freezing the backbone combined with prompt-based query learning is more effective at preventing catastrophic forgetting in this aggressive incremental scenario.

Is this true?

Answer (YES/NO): NO